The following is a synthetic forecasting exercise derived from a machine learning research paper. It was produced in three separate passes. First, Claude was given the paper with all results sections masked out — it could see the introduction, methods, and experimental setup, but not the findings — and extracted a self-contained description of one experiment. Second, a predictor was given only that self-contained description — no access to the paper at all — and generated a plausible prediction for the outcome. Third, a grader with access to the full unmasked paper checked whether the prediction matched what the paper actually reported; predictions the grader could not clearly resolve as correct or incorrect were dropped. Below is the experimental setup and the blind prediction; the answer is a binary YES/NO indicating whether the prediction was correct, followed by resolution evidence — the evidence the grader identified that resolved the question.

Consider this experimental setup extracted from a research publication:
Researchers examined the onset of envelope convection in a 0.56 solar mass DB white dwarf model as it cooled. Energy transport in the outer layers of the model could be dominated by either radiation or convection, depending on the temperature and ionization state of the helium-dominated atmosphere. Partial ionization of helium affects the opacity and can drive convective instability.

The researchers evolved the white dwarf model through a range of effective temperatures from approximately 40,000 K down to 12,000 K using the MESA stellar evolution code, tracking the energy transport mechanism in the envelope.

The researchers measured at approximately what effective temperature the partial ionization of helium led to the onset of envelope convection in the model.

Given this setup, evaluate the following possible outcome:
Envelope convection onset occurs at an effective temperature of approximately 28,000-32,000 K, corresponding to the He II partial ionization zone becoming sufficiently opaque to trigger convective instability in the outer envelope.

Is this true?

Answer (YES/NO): YES